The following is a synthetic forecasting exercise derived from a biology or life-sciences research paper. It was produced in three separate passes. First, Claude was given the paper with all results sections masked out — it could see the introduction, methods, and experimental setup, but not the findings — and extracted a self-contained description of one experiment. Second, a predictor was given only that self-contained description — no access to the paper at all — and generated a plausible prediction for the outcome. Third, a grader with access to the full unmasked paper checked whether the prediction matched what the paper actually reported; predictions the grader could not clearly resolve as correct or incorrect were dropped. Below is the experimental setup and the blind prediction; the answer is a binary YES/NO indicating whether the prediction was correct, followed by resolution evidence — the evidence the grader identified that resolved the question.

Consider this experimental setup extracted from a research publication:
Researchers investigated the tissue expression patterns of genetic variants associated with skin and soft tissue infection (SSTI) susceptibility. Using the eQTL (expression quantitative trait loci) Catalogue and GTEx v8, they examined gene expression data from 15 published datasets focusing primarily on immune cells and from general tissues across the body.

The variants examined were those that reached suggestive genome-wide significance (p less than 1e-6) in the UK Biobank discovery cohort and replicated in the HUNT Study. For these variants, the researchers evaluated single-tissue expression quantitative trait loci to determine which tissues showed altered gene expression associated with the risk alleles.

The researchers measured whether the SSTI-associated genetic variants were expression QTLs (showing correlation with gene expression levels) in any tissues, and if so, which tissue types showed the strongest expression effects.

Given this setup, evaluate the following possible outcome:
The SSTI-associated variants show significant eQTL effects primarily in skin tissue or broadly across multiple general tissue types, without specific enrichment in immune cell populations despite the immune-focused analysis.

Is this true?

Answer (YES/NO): NO